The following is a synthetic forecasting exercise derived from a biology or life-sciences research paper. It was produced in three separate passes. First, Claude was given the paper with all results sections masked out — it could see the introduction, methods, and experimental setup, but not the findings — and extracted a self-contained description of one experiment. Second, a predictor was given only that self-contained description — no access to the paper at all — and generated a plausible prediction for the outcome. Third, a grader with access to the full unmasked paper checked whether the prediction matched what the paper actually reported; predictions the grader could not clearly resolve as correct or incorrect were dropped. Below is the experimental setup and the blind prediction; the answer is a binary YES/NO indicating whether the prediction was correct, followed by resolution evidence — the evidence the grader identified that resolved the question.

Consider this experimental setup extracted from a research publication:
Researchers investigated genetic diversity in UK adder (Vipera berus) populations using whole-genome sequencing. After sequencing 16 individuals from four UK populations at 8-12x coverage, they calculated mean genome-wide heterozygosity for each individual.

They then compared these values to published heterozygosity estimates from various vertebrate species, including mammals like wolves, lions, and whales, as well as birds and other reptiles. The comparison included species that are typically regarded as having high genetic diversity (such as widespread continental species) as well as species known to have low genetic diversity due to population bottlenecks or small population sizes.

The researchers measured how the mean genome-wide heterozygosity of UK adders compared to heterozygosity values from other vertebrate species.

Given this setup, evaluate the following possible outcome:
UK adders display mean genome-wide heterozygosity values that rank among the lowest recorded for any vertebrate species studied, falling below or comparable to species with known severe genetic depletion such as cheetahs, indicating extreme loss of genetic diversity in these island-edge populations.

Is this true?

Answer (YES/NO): NO